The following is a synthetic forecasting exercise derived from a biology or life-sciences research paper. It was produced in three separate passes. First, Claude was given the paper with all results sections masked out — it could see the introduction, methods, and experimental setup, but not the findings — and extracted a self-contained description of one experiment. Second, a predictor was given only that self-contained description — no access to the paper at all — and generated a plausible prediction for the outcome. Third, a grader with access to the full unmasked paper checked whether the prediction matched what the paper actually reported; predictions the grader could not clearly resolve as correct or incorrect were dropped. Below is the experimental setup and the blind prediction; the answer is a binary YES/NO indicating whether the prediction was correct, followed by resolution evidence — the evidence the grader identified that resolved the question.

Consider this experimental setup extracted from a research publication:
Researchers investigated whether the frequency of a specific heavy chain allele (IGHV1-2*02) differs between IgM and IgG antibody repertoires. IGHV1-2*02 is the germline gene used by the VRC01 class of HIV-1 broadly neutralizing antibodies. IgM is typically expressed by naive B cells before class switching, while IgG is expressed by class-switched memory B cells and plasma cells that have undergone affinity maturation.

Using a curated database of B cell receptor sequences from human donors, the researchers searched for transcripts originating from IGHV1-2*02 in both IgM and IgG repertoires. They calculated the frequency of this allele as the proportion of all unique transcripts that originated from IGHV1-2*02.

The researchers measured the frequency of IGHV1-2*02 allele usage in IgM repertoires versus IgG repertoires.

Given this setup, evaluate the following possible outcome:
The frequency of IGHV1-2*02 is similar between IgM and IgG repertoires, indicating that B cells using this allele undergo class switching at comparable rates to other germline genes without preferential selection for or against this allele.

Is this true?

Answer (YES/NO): YES